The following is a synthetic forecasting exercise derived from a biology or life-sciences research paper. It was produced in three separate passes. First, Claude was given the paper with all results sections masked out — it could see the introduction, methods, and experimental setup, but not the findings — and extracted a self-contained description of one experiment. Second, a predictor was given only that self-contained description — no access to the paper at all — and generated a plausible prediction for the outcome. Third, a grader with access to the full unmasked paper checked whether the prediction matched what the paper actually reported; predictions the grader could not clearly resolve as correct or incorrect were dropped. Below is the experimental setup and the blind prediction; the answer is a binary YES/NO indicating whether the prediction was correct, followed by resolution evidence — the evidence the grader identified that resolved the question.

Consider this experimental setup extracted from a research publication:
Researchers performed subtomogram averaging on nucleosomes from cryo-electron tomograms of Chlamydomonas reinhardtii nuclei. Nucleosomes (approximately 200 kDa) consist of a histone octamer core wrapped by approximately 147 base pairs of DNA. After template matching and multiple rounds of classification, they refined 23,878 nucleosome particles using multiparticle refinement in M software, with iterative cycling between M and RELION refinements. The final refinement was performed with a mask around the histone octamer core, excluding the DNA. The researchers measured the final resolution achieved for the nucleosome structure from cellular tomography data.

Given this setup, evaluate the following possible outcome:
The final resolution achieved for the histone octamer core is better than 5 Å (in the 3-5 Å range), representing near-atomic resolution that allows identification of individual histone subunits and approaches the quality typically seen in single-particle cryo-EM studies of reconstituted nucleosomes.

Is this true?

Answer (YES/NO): NO